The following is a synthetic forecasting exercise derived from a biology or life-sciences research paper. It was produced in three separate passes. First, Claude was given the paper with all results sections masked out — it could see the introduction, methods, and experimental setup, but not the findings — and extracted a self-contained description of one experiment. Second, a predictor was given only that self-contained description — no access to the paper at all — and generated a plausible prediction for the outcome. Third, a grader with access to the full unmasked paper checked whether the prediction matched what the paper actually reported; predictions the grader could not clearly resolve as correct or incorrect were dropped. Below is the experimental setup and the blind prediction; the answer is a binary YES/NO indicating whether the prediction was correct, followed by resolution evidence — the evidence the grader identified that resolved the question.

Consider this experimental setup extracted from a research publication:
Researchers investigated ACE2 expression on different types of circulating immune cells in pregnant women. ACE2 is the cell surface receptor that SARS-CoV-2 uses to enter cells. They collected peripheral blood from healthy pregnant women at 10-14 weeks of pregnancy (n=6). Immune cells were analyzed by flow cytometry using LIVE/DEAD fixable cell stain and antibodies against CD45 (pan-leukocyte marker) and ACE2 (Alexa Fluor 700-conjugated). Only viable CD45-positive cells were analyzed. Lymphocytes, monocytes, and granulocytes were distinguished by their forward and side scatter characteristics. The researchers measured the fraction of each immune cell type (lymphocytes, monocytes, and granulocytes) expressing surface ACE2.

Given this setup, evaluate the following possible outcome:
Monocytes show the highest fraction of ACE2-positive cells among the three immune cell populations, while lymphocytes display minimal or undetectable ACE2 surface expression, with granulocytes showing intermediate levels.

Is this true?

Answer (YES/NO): NO